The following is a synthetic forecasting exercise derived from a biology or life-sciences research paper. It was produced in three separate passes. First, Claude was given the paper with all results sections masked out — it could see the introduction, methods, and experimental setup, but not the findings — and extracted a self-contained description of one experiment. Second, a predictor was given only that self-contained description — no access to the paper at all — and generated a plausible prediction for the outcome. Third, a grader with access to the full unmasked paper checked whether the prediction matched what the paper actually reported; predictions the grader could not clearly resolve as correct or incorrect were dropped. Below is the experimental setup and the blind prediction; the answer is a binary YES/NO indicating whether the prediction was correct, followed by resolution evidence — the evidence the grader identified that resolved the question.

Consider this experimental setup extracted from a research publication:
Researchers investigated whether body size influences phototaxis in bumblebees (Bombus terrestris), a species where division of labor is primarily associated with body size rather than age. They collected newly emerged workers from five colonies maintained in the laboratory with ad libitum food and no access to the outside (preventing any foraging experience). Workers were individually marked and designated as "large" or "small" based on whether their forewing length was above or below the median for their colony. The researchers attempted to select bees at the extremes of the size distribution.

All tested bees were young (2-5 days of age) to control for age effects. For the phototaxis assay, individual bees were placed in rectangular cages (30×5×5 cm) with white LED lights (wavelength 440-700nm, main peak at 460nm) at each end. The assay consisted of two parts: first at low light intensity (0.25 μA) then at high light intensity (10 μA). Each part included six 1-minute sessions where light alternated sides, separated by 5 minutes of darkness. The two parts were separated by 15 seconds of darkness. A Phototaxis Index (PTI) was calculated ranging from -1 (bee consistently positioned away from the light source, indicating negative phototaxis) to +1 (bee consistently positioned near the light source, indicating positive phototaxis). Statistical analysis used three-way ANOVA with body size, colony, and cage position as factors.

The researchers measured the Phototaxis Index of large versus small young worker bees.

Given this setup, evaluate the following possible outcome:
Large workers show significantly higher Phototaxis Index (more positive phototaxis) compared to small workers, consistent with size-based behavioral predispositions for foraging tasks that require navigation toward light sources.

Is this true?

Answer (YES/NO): NO